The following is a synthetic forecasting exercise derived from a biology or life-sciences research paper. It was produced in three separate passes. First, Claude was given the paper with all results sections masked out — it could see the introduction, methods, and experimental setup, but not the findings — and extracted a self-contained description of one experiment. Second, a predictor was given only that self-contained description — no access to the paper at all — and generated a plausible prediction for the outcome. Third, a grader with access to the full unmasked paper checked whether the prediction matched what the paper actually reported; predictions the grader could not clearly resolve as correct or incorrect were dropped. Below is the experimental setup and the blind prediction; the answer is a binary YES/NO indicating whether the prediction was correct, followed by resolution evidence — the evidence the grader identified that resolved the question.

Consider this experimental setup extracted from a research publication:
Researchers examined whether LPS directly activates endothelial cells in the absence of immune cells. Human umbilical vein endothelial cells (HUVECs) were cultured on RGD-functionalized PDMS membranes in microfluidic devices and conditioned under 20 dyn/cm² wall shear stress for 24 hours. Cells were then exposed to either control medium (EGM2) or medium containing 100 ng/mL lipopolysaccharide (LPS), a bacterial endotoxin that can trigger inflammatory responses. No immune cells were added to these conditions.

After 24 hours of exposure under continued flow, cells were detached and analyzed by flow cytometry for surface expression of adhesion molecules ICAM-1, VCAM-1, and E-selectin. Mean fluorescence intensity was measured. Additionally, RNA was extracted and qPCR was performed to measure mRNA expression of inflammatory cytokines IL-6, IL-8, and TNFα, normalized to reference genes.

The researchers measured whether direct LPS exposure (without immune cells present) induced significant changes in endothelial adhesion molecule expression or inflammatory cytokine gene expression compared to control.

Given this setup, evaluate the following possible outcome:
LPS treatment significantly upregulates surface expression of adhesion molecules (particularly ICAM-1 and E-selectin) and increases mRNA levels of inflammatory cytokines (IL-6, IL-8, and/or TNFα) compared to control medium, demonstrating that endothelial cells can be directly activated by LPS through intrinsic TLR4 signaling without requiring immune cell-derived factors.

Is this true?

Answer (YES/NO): NO